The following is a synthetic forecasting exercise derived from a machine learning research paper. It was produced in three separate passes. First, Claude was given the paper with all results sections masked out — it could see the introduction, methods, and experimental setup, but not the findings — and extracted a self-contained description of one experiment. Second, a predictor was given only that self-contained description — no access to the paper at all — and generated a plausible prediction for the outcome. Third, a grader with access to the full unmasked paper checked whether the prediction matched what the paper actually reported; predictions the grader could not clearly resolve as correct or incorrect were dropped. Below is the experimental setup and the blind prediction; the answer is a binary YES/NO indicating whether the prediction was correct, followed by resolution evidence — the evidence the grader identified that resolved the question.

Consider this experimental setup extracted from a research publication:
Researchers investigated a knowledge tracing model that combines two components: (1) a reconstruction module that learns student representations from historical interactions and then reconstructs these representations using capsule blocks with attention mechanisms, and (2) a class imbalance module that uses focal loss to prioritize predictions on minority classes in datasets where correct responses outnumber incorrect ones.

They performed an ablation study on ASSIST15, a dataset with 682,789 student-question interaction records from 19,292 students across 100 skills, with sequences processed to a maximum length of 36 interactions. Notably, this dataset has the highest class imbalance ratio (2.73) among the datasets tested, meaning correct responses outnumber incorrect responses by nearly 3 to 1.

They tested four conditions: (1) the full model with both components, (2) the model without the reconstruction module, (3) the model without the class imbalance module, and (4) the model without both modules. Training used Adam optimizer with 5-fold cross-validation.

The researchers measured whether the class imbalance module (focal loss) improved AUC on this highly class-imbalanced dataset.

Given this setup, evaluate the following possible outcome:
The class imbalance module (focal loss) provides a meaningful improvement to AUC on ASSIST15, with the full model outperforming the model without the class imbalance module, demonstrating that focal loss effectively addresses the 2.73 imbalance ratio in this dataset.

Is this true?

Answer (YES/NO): NO